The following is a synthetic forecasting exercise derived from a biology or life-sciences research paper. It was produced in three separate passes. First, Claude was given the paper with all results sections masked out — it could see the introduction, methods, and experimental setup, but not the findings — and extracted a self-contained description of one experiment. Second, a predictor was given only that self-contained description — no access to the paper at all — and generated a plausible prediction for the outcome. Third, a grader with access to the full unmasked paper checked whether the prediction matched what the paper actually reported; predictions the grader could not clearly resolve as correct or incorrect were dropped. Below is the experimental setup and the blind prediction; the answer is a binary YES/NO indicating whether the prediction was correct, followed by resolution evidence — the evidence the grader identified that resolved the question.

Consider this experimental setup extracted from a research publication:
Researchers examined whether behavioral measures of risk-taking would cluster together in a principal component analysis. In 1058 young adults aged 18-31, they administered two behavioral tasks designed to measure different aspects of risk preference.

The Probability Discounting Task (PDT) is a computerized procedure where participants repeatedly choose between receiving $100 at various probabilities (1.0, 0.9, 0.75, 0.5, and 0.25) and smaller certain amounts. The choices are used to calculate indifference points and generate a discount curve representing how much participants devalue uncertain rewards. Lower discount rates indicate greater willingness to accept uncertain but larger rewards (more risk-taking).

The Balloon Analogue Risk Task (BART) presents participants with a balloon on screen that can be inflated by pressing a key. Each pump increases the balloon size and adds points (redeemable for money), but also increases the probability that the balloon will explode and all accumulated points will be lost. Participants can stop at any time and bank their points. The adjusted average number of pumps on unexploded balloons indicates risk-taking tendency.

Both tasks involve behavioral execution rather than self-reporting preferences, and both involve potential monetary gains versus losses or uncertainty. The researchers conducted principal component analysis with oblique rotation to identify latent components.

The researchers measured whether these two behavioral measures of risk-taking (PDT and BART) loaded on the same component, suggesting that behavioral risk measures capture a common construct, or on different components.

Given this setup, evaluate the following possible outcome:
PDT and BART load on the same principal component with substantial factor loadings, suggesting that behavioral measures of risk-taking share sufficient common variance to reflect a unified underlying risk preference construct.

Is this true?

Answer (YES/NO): NO